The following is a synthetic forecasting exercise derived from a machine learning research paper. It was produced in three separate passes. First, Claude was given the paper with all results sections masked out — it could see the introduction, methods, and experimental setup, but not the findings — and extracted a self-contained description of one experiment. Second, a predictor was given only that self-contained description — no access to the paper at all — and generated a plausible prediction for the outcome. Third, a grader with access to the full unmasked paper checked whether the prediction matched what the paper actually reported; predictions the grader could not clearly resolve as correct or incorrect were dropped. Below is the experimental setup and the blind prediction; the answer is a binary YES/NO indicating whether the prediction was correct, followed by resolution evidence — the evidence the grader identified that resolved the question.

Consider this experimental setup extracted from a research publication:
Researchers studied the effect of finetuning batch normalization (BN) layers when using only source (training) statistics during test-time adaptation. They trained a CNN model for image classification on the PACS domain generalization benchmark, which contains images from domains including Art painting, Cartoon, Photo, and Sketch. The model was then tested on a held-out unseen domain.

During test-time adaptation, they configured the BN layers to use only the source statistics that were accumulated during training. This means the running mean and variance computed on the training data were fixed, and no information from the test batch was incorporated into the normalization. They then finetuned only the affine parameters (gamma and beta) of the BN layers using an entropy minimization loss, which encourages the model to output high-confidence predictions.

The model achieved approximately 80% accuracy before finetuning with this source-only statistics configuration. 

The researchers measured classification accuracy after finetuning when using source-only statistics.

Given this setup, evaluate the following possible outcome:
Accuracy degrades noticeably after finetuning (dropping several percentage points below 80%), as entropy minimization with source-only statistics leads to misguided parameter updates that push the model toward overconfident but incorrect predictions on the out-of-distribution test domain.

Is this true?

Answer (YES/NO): NO